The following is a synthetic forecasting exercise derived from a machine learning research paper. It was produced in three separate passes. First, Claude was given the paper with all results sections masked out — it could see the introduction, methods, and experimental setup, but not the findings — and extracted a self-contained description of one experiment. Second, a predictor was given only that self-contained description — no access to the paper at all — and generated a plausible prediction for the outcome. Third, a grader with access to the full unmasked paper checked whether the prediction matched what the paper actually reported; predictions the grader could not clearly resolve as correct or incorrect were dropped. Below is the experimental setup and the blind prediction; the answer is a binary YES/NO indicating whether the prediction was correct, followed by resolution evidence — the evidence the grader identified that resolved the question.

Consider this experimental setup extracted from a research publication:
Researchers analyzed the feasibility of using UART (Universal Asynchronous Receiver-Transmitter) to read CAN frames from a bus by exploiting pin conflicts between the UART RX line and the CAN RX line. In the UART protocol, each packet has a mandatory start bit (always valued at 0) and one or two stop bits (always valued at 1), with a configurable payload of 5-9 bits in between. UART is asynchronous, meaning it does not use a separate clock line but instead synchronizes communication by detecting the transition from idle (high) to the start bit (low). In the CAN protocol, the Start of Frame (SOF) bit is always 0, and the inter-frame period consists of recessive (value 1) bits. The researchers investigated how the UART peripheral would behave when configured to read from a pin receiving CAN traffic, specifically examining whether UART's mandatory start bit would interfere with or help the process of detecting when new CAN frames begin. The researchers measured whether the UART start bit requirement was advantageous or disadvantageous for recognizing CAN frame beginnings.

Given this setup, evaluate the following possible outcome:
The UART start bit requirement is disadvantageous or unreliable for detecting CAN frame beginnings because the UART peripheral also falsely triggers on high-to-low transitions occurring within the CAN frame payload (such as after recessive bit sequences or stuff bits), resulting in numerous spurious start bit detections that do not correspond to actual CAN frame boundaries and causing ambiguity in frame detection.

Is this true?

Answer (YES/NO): NO